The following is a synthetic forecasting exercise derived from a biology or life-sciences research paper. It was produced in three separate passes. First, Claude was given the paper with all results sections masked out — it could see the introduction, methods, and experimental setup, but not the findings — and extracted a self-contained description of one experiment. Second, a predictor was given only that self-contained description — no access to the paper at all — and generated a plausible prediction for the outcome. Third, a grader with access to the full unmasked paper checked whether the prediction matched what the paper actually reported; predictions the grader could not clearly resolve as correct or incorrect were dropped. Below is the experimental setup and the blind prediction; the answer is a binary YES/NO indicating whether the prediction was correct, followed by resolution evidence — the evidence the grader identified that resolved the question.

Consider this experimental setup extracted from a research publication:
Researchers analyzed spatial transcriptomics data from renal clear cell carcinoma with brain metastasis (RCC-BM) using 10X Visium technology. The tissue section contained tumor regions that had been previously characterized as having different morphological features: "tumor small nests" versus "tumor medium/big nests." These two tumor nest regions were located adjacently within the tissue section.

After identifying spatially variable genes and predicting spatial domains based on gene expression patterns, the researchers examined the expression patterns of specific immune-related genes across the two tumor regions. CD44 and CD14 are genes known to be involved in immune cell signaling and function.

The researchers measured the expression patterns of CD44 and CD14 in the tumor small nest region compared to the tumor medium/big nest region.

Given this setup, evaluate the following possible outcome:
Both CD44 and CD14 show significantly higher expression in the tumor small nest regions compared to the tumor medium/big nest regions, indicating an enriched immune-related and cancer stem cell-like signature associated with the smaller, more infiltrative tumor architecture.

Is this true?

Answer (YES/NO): NO